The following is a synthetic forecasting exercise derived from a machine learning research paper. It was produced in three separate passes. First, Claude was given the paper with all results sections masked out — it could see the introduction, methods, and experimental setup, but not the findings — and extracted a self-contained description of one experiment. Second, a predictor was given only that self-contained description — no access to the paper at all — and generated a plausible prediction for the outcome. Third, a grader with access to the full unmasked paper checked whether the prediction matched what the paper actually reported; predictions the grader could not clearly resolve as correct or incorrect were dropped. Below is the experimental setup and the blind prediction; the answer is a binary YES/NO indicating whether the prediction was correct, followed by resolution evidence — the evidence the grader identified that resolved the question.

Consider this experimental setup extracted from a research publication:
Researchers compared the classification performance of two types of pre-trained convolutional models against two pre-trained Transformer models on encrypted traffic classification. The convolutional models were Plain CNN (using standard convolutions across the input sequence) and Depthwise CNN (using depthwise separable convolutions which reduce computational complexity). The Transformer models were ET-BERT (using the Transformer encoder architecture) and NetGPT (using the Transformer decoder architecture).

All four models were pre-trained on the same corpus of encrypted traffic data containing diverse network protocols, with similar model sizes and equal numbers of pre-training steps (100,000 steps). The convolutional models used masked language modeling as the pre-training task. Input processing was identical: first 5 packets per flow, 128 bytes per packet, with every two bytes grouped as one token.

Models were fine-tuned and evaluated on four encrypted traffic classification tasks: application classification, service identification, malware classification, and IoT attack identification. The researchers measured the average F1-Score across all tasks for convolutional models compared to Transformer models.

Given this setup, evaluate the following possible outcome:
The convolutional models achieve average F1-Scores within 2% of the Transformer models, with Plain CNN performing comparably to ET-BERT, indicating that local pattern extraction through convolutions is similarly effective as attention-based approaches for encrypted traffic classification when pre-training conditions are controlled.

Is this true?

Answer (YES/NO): NO